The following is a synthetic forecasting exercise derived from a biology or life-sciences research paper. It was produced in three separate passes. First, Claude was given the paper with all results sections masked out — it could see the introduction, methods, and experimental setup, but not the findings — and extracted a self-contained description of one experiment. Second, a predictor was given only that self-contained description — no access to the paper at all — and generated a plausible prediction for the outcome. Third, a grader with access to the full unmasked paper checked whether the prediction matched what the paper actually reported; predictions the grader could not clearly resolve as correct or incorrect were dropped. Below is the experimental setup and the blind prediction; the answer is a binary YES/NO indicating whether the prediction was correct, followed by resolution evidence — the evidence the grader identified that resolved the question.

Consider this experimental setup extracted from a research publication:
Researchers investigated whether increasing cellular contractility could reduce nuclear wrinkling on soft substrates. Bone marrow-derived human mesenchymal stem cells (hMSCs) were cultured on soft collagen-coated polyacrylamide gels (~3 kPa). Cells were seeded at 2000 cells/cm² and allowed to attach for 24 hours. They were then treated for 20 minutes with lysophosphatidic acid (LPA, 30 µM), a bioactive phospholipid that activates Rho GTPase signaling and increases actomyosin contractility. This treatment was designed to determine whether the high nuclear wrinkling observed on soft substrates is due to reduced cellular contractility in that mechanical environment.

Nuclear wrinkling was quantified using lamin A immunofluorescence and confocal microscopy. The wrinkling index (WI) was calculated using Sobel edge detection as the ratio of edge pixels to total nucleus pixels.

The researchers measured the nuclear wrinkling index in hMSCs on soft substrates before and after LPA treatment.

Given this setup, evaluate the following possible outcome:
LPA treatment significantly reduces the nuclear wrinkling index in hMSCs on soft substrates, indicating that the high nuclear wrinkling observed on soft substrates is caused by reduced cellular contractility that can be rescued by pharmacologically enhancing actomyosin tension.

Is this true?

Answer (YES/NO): YES